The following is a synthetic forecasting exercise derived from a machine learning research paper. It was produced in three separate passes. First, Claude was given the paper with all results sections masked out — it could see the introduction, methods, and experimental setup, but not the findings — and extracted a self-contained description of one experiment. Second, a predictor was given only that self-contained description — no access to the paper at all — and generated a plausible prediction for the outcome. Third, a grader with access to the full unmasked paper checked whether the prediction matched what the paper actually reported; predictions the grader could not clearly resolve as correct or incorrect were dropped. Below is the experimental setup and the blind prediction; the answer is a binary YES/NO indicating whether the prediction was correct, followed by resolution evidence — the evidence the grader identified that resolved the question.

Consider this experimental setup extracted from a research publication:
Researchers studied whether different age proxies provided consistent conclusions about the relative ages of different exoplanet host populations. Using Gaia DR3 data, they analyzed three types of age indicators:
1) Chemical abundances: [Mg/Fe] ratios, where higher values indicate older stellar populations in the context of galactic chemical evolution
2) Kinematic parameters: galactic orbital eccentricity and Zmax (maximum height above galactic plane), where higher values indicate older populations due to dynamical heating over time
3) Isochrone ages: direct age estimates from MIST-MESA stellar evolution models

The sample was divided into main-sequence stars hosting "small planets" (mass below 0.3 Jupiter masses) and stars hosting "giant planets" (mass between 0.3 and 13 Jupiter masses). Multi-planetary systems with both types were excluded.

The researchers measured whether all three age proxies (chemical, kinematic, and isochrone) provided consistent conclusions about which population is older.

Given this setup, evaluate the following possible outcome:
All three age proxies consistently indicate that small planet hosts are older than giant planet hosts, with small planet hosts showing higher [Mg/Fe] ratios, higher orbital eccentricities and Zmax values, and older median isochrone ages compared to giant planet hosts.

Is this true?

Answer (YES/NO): YES